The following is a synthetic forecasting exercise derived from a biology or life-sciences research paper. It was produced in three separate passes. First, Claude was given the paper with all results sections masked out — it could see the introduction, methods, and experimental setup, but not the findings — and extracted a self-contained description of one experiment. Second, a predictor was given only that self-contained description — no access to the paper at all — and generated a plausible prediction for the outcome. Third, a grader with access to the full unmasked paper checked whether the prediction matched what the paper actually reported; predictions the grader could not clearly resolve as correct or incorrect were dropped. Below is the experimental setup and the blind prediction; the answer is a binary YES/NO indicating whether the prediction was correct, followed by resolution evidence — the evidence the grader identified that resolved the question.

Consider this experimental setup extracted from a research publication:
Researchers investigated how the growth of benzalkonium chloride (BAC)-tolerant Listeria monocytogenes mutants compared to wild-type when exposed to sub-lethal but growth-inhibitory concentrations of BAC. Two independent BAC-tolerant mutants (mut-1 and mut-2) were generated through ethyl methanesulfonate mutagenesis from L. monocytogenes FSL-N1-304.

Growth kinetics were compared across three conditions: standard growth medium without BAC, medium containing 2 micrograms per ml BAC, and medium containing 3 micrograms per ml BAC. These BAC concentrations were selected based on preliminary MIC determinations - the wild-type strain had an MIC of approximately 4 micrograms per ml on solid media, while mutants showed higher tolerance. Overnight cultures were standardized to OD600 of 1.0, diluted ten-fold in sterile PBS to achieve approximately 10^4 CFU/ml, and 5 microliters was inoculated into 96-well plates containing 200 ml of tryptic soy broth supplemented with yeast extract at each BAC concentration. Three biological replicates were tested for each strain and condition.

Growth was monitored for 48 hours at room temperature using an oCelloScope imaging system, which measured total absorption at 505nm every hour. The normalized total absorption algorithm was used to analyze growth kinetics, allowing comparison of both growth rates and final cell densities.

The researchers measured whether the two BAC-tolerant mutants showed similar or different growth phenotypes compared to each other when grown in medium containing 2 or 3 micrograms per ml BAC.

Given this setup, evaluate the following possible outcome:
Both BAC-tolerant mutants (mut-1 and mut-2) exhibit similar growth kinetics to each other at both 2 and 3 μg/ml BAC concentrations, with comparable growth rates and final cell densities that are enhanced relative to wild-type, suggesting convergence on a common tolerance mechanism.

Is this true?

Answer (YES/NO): NO